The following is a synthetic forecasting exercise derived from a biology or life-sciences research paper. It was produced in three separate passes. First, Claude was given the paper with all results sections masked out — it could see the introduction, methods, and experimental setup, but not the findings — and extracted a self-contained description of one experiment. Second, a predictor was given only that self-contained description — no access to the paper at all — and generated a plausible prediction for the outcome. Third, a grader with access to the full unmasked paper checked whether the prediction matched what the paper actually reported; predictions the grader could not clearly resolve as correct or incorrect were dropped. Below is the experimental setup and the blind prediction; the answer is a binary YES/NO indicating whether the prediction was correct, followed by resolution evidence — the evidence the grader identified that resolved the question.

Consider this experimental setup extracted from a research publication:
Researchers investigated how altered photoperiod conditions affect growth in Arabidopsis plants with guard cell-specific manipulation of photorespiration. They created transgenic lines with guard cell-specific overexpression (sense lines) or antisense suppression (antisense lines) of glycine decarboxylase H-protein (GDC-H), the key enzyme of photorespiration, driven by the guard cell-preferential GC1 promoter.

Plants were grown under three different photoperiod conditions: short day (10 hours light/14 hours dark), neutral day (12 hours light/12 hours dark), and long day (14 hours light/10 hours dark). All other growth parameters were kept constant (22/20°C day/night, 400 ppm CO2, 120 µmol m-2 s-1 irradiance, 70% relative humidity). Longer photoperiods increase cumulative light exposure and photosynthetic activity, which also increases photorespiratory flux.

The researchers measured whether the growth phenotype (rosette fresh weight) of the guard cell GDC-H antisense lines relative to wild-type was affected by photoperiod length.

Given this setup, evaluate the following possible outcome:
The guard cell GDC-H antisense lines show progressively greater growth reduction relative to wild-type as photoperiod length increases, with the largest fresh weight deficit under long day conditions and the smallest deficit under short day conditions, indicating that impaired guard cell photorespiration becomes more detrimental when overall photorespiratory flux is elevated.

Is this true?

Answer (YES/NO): YES